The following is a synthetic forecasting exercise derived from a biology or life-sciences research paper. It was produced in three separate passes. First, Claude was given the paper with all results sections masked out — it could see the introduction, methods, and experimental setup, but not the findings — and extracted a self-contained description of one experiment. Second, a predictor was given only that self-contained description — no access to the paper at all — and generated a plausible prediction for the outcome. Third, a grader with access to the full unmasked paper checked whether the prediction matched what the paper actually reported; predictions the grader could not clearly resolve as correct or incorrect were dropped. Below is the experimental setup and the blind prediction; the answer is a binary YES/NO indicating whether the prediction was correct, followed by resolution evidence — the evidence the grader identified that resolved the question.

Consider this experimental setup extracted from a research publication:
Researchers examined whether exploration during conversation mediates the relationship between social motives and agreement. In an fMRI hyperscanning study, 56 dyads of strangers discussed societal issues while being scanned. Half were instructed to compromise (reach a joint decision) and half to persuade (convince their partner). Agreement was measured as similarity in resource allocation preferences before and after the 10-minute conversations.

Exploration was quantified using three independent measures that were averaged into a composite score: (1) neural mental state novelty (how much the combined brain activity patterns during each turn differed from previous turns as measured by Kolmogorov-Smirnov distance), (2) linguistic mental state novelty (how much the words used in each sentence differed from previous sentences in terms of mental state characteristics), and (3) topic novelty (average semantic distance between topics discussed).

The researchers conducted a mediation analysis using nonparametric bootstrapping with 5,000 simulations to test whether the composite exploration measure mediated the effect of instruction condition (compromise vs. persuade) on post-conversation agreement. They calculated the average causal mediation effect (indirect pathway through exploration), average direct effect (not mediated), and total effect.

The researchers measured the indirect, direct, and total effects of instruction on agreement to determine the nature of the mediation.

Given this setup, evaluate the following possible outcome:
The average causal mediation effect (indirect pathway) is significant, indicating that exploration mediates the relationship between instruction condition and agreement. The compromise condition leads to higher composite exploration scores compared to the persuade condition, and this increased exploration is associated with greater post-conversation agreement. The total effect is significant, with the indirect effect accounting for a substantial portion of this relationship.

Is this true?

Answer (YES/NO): YES